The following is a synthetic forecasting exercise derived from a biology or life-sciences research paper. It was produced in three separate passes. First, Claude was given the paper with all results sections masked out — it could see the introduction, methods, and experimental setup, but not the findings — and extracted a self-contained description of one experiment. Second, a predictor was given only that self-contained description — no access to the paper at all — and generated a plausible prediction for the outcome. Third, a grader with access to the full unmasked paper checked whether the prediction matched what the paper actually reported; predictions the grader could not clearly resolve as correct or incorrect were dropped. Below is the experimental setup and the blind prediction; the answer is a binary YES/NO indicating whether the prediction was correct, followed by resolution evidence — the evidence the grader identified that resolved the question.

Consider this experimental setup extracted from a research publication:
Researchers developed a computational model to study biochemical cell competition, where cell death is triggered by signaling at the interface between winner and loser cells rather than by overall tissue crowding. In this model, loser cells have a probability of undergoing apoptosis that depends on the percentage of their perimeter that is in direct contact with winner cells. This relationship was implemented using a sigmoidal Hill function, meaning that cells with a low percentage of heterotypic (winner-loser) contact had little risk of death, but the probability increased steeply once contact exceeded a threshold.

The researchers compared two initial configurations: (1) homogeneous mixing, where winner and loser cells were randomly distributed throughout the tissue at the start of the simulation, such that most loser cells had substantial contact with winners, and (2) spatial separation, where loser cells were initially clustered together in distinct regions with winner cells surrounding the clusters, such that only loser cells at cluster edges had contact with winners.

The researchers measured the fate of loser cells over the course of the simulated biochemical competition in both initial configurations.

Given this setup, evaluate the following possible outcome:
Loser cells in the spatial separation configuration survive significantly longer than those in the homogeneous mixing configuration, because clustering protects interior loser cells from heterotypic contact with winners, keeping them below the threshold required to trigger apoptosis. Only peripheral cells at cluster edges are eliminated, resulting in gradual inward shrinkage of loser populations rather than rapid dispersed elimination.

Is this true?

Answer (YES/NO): NO